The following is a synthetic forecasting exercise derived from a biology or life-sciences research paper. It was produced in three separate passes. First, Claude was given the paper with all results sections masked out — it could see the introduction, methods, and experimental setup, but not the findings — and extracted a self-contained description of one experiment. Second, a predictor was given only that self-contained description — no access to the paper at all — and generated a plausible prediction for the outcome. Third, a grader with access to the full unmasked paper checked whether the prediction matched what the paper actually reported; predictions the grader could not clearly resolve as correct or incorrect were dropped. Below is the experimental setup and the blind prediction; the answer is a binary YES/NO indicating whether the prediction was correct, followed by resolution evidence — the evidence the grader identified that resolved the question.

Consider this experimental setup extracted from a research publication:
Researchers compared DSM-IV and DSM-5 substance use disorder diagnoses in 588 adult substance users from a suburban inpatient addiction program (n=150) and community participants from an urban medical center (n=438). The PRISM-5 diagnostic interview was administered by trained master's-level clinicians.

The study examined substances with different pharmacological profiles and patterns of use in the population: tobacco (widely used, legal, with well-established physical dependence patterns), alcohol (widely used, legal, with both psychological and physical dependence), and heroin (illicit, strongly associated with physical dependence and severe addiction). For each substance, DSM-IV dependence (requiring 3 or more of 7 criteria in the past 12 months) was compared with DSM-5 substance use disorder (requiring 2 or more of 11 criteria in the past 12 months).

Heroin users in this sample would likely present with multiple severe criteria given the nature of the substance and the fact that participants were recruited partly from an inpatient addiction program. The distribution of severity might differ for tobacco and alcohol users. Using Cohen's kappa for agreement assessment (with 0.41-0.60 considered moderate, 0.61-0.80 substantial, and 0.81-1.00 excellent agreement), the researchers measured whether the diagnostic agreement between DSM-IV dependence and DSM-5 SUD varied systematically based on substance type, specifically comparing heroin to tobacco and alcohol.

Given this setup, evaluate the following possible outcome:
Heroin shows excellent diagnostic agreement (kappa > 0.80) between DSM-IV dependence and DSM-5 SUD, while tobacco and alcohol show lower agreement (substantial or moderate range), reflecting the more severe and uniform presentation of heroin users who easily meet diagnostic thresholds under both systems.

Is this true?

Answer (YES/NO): YES